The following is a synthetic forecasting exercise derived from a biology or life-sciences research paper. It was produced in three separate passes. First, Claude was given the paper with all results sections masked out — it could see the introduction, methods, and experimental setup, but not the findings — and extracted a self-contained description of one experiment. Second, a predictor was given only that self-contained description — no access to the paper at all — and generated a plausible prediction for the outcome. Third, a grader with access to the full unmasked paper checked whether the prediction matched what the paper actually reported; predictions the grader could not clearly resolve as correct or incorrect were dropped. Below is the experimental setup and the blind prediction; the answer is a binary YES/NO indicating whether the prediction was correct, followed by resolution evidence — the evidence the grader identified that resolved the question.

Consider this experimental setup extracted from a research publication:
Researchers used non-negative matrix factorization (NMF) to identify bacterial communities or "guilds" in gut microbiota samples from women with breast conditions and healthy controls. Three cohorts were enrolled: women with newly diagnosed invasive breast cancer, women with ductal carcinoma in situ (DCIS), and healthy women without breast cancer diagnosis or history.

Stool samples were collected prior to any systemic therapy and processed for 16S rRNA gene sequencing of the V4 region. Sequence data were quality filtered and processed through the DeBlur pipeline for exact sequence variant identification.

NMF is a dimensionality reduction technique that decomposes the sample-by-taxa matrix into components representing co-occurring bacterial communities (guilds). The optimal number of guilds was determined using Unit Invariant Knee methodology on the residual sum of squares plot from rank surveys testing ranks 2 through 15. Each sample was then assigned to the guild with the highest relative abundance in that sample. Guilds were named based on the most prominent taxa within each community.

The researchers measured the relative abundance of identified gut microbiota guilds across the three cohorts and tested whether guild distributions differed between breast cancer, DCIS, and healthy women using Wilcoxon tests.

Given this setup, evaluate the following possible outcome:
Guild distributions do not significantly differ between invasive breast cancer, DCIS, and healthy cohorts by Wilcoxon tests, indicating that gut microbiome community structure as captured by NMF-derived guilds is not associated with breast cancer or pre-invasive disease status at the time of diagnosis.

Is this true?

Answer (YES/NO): NO